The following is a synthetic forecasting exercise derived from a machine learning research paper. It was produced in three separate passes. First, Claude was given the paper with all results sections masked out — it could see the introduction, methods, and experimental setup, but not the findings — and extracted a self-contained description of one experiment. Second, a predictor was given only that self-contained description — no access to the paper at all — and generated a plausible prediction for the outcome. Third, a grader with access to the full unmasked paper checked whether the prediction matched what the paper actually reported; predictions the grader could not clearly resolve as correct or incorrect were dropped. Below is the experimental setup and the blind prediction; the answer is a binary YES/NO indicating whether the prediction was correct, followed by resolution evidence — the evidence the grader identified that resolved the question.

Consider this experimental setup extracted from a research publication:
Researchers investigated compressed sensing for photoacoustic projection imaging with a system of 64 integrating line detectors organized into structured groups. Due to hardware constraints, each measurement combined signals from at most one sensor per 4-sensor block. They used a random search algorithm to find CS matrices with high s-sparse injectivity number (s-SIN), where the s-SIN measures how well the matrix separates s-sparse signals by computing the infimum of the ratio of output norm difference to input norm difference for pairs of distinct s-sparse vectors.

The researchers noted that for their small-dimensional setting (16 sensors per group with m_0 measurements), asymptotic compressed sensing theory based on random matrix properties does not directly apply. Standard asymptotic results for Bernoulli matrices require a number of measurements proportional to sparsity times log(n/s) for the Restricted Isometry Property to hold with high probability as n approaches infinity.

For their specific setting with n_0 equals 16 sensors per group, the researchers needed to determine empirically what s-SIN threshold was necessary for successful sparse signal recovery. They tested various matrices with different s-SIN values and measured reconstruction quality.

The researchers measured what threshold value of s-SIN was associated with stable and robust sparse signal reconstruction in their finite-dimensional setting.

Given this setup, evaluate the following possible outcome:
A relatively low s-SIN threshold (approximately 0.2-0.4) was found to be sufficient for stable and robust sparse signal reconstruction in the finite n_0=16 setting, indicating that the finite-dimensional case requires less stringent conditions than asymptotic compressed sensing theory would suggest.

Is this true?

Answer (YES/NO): NO